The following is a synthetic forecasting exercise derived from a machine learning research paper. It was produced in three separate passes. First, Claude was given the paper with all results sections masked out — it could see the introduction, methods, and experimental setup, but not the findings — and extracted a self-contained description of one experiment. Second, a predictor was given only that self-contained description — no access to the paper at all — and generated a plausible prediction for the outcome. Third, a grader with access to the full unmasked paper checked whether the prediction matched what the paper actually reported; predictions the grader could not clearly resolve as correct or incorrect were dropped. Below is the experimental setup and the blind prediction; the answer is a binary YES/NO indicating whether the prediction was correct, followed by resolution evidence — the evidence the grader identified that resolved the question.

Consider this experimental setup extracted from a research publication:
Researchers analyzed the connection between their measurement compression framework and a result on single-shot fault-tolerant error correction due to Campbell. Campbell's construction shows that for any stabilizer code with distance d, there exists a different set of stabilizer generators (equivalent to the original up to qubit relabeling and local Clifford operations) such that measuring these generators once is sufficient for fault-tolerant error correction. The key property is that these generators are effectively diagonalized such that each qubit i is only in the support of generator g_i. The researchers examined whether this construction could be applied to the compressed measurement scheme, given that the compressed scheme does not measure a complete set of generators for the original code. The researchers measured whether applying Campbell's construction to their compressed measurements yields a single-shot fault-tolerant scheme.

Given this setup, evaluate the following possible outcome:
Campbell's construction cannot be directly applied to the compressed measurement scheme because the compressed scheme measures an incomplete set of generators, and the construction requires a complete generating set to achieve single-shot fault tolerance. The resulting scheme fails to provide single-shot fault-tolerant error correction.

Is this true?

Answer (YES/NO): NO